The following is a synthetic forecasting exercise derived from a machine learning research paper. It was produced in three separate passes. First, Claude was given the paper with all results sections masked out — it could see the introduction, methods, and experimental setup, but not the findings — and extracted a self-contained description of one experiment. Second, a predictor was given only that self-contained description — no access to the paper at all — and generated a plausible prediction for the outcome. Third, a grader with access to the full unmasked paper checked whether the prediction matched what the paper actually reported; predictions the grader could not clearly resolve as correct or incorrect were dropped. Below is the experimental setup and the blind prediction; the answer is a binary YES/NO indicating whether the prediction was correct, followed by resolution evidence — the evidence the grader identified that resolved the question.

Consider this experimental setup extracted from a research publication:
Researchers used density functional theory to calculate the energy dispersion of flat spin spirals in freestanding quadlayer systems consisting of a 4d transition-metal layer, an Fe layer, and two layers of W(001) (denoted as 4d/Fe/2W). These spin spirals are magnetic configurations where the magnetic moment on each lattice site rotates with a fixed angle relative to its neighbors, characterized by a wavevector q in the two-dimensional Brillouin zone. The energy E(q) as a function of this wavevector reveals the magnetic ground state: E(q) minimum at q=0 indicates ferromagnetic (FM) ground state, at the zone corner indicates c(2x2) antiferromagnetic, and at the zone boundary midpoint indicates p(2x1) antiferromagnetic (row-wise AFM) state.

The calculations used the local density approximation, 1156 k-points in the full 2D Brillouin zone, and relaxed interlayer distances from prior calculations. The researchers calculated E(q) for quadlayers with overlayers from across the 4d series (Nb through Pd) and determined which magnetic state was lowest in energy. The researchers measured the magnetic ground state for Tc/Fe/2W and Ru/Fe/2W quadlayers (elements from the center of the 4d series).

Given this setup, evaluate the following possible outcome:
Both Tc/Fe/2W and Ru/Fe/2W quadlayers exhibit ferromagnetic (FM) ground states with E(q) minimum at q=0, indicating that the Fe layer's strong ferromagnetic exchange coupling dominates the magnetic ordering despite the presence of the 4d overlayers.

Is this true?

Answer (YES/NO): NO